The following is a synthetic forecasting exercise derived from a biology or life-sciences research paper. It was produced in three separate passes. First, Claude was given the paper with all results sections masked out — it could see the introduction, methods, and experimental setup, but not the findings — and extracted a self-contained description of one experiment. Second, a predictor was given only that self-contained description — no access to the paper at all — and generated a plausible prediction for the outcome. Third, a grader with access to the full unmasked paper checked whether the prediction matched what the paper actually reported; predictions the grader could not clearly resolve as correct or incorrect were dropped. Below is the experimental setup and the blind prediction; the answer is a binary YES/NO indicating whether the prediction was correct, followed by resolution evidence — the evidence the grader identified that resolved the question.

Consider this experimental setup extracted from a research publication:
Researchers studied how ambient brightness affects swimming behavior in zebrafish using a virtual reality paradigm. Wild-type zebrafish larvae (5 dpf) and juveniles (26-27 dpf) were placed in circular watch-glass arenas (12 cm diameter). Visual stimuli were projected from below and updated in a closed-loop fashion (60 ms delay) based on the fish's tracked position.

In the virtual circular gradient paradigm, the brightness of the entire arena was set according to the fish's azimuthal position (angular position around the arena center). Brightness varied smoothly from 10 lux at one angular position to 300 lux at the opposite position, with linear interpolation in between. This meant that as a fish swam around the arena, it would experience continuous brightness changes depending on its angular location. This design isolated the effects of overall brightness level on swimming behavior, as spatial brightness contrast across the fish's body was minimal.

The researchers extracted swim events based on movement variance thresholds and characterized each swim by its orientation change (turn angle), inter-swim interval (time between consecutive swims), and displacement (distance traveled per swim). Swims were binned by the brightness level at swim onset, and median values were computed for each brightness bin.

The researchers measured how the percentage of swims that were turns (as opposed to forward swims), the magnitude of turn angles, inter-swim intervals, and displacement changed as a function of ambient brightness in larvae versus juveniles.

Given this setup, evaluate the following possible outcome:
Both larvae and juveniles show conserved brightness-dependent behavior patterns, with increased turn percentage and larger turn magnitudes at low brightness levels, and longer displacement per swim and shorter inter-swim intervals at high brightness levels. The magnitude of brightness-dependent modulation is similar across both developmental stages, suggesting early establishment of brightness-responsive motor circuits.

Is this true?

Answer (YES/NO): NO